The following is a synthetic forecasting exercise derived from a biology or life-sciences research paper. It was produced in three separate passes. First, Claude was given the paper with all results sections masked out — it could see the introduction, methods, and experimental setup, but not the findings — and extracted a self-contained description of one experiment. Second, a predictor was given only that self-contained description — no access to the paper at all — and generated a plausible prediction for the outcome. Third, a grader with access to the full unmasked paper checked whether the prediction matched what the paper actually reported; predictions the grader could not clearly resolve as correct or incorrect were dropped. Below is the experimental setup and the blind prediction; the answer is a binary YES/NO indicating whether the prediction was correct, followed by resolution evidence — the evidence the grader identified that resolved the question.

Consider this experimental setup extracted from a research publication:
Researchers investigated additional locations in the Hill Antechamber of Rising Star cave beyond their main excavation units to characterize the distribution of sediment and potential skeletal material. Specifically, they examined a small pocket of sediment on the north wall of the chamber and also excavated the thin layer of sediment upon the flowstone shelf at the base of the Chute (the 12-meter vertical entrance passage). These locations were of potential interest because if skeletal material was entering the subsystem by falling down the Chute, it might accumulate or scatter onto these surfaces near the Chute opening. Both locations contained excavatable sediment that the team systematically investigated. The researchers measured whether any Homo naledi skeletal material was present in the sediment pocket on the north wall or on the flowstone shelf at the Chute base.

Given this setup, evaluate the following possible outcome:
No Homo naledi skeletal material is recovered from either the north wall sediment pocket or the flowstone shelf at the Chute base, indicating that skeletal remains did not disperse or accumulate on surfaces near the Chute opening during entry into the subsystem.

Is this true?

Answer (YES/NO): YES